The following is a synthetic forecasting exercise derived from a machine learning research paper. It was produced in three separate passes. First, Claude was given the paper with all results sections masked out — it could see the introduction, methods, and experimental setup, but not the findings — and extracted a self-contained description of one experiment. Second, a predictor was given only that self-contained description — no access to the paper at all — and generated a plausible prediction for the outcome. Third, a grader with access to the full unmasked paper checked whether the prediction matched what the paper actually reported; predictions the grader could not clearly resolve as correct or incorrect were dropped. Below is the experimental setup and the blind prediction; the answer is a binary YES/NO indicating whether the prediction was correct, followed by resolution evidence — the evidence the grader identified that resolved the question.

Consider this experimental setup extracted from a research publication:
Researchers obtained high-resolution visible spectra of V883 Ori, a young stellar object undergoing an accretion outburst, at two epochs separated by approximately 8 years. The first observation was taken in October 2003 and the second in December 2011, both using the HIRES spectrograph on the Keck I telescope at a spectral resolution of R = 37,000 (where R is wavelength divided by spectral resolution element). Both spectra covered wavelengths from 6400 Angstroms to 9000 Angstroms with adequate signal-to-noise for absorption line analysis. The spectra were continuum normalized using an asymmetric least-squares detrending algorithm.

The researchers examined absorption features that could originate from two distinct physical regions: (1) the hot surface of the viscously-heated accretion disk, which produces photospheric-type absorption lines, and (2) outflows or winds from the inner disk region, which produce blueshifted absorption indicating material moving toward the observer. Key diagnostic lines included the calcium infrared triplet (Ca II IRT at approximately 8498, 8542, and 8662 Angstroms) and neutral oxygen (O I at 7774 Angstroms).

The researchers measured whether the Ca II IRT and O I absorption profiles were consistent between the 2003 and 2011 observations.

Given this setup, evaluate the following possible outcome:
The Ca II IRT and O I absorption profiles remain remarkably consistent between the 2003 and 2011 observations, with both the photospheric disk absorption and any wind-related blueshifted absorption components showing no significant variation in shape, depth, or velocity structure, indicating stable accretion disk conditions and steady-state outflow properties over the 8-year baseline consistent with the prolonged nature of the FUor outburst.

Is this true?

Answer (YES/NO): NO